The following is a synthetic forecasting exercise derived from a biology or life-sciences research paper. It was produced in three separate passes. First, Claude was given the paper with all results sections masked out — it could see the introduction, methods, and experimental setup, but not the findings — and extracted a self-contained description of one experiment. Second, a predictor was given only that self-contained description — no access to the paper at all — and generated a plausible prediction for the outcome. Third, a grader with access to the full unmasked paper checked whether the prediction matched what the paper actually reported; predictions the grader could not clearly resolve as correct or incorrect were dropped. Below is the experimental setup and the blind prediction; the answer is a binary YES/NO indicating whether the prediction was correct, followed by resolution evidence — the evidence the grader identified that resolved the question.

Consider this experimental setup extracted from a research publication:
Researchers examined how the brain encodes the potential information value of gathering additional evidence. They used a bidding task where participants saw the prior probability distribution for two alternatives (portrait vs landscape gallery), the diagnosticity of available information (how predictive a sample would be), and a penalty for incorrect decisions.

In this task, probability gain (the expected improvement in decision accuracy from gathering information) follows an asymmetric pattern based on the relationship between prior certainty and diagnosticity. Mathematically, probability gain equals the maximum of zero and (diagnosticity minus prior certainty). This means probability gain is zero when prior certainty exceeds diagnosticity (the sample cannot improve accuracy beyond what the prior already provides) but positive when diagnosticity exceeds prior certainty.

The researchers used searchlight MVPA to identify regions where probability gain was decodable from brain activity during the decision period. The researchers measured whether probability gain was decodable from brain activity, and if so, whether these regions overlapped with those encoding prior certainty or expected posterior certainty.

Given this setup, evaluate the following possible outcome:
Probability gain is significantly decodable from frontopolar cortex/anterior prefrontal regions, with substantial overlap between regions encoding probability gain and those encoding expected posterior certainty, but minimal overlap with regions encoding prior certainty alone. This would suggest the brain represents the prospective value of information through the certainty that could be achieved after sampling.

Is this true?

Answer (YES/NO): NO